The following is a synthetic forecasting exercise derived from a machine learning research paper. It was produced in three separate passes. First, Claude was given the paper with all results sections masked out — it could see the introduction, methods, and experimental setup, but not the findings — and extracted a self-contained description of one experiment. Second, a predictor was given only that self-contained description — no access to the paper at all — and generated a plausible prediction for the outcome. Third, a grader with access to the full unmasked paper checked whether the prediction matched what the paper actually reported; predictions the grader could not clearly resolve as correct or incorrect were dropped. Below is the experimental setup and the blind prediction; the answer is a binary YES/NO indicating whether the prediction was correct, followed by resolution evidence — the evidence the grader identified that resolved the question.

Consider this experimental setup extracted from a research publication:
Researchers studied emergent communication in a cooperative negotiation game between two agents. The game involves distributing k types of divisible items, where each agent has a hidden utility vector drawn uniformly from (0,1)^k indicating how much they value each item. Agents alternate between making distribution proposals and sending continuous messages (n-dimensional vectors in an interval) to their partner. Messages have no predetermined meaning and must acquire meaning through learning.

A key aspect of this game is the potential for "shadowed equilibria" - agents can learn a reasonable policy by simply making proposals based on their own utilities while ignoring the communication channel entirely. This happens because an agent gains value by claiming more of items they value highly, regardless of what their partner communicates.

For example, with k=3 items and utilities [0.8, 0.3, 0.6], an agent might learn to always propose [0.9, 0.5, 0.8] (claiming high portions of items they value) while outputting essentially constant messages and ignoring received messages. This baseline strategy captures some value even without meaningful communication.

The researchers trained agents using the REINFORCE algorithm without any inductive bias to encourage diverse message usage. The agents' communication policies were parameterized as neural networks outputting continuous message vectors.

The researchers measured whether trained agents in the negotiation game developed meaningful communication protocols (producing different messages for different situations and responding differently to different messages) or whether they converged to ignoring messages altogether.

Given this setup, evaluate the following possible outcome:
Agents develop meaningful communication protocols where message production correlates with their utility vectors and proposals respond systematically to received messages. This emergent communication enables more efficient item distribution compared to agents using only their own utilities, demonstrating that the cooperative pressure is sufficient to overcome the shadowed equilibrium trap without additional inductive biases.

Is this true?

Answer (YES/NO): NO